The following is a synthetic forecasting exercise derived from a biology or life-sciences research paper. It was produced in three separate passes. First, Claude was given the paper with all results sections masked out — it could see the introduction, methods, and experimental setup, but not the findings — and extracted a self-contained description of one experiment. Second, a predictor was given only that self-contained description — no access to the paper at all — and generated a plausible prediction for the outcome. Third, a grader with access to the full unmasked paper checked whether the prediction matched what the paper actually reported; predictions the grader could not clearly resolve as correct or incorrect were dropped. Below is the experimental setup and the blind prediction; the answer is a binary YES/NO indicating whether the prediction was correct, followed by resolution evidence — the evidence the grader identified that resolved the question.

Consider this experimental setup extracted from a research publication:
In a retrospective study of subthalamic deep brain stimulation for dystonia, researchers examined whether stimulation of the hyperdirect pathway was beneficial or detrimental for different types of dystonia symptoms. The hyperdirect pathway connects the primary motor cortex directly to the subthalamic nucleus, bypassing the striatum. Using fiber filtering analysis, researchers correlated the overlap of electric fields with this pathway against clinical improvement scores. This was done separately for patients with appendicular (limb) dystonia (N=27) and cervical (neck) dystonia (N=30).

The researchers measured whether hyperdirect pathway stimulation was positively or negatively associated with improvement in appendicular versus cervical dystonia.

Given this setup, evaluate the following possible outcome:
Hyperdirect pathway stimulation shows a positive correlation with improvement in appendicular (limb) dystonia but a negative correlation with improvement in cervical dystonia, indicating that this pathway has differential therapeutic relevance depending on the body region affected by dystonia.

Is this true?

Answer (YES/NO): YES